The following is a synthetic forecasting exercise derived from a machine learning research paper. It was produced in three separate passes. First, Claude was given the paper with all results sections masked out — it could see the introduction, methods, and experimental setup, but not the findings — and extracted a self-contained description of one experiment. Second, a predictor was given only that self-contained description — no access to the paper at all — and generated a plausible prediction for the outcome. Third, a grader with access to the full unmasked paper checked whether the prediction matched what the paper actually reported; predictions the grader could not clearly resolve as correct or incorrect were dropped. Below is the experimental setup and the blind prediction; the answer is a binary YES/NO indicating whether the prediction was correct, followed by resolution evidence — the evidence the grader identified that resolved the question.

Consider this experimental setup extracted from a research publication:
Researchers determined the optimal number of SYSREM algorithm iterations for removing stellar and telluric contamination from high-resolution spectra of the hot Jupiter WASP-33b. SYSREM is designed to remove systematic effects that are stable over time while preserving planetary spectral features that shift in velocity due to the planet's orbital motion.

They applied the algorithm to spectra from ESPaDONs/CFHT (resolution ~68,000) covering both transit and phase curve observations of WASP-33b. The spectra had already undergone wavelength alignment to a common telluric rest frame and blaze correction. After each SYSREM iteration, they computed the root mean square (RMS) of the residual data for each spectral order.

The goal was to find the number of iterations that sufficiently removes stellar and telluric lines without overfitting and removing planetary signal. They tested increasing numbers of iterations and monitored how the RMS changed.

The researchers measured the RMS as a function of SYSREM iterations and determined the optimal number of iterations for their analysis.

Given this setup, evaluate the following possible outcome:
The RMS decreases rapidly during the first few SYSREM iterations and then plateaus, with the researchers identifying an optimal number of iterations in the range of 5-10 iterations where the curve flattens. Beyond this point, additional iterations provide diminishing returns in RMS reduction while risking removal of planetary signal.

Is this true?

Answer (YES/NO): NO